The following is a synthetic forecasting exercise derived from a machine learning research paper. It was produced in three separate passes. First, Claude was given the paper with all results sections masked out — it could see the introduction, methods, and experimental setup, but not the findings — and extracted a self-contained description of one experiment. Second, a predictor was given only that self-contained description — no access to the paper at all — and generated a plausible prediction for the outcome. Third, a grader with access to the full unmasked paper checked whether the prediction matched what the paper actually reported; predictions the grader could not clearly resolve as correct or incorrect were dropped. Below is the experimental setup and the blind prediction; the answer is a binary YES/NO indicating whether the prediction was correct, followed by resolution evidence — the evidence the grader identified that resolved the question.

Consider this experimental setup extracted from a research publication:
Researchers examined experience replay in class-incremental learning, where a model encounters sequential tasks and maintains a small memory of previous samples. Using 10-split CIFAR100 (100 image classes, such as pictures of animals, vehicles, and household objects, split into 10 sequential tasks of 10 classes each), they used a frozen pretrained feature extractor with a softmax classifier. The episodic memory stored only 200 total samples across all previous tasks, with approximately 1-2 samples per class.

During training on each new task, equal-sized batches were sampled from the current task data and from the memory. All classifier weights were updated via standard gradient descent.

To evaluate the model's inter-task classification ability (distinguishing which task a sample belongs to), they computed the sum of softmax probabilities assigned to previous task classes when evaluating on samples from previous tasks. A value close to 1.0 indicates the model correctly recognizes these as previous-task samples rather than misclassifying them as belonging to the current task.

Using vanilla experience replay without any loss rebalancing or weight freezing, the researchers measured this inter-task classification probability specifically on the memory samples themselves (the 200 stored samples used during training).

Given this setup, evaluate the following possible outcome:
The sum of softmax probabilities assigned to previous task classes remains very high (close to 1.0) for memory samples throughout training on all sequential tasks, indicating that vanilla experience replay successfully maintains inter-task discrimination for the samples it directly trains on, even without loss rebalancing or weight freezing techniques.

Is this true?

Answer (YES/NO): YES